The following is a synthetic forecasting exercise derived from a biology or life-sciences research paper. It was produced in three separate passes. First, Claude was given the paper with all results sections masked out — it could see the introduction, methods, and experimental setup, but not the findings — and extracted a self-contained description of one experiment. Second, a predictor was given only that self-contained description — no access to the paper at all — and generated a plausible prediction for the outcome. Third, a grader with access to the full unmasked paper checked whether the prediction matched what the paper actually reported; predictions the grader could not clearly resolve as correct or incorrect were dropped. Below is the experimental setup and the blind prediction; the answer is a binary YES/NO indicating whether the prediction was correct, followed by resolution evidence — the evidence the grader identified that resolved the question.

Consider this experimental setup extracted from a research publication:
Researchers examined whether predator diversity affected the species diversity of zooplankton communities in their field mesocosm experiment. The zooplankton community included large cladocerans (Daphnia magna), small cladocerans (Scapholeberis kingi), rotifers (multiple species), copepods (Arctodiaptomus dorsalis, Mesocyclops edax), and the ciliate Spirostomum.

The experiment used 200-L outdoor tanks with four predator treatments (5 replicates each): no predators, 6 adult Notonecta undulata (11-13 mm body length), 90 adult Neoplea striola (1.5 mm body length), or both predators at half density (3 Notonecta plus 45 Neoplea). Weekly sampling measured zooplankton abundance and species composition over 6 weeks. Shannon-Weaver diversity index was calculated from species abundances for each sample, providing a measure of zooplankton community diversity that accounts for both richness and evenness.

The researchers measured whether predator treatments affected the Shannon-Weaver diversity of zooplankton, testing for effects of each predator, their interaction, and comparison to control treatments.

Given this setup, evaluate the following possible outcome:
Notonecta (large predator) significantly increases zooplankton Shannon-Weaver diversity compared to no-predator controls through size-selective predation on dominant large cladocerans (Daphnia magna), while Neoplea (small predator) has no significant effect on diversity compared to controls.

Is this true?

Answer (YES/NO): NO